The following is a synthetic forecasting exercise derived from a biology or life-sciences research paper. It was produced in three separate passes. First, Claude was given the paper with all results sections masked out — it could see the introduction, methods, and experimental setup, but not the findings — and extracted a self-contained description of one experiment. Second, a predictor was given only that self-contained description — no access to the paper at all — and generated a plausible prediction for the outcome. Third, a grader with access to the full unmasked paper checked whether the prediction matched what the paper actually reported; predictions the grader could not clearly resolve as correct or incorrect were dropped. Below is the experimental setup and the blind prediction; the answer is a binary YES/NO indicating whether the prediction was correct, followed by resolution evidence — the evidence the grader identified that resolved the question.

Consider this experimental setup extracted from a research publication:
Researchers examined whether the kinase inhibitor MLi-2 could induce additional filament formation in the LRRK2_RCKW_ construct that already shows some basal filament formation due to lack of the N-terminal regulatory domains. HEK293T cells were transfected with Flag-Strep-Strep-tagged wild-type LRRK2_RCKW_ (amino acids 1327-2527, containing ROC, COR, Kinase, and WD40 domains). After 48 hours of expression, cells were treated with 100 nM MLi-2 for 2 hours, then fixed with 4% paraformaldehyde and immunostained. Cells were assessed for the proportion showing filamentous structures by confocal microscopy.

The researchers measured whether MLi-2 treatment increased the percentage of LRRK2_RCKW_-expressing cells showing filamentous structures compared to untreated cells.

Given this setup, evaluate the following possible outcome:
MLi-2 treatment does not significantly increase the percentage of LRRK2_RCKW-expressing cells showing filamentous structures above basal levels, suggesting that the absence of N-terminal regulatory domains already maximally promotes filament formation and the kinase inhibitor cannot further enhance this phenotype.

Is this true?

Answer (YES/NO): YES